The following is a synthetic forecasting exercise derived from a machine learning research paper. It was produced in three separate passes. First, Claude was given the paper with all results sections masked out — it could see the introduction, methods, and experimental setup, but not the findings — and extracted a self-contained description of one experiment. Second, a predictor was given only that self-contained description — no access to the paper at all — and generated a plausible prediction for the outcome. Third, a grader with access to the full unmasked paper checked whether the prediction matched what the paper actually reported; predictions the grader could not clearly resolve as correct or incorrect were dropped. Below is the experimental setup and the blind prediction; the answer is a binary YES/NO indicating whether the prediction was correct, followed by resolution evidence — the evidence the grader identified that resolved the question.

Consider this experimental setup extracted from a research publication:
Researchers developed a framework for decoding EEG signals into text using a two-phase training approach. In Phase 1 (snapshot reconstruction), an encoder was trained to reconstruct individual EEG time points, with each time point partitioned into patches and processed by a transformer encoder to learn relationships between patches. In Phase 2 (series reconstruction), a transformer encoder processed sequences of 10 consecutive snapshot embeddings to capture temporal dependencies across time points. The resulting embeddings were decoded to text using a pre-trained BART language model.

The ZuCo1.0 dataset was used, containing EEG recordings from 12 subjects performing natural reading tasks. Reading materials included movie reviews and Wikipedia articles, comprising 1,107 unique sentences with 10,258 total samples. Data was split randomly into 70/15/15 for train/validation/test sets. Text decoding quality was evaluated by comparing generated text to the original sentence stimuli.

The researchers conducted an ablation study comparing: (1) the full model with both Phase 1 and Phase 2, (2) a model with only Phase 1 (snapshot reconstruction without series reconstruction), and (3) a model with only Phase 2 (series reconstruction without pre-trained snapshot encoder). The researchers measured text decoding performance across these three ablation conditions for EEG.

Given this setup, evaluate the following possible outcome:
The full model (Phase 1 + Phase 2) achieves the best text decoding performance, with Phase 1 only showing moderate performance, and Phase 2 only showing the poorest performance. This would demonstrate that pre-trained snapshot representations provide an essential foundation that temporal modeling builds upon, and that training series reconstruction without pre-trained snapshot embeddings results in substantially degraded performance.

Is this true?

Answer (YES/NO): NO